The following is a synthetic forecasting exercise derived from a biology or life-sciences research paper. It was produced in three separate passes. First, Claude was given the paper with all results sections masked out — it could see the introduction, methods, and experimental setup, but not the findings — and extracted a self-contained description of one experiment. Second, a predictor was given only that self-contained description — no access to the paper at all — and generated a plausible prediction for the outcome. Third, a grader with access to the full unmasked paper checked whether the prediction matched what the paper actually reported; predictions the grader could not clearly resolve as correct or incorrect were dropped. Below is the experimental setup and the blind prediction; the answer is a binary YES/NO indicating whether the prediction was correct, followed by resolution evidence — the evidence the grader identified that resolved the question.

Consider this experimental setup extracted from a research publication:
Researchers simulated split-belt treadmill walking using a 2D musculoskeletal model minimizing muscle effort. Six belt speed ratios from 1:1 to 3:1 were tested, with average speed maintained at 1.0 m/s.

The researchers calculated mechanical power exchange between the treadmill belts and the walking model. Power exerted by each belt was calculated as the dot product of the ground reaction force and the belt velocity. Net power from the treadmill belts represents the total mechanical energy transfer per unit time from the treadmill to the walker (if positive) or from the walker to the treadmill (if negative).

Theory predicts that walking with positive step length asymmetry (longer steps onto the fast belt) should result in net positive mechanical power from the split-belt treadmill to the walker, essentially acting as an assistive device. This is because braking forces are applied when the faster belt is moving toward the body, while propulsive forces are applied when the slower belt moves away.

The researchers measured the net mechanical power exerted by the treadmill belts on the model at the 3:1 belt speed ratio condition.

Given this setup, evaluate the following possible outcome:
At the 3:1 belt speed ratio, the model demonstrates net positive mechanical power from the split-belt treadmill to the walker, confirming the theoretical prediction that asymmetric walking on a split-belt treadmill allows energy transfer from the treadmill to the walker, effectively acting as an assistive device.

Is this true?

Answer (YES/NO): YES